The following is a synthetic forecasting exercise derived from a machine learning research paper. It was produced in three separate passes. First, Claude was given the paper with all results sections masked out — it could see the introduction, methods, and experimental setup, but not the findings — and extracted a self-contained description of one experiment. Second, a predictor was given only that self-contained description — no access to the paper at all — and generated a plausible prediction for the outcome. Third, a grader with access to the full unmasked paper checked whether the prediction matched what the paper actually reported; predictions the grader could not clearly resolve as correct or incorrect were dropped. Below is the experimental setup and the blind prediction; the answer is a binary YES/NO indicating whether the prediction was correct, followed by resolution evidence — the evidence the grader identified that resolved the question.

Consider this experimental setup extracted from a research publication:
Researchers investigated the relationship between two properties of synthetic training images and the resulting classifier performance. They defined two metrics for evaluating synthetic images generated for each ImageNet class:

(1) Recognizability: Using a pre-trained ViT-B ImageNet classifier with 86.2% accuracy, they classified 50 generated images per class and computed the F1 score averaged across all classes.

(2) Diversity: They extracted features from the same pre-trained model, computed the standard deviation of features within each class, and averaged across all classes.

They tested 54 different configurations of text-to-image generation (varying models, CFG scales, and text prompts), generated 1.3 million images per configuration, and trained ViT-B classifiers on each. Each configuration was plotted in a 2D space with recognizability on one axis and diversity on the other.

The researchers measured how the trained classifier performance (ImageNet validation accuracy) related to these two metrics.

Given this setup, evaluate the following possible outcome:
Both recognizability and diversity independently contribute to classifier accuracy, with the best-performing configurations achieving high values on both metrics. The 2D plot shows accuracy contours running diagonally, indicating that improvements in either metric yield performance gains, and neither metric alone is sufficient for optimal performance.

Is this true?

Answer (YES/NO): YES